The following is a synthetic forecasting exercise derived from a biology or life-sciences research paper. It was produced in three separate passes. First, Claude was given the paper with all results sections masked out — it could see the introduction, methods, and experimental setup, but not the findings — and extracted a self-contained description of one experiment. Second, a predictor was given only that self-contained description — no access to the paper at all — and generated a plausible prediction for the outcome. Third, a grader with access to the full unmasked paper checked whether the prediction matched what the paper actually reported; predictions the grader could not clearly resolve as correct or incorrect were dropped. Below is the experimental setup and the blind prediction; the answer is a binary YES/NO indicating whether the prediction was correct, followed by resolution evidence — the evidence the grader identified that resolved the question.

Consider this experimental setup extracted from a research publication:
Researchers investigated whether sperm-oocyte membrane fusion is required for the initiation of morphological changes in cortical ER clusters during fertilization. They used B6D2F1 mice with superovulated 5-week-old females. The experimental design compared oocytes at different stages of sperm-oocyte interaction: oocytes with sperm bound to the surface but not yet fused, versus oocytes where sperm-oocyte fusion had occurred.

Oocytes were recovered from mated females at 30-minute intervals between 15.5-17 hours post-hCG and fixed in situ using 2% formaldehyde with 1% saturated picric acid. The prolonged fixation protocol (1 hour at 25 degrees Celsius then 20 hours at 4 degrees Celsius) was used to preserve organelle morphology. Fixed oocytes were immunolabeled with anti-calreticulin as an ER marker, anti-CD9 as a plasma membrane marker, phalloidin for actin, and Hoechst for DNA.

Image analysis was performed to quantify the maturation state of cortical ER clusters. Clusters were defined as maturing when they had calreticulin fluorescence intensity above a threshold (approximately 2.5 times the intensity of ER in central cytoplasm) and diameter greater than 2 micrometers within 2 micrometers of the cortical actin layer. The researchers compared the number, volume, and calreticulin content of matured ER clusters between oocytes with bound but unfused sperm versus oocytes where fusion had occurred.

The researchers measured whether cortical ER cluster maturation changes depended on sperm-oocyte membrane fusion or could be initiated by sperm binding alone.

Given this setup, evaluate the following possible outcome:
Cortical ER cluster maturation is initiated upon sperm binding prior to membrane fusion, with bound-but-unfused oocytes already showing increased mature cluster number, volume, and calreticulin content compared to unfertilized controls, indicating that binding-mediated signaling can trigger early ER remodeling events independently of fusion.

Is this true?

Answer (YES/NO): NO